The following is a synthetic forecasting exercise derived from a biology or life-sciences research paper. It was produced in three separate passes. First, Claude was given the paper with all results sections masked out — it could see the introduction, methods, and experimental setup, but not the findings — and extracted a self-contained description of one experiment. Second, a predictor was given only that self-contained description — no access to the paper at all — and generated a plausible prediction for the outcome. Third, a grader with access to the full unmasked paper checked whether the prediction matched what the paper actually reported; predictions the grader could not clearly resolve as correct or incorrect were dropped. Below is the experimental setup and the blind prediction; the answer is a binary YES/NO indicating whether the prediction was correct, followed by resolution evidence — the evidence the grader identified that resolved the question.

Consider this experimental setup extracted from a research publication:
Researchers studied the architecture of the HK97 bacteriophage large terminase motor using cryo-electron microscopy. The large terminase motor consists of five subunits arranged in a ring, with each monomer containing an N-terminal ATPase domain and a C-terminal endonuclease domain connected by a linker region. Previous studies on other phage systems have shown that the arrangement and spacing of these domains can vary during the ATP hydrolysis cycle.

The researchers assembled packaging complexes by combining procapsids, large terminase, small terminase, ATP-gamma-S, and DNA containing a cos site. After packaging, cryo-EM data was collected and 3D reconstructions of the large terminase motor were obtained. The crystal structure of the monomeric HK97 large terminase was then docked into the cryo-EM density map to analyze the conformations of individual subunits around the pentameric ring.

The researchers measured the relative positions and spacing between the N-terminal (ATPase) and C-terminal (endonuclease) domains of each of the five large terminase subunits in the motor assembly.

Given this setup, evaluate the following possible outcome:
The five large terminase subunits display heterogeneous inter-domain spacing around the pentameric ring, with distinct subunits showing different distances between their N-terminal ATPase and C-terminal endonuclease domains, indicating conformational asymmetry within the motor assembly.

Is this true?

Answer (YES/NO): YES